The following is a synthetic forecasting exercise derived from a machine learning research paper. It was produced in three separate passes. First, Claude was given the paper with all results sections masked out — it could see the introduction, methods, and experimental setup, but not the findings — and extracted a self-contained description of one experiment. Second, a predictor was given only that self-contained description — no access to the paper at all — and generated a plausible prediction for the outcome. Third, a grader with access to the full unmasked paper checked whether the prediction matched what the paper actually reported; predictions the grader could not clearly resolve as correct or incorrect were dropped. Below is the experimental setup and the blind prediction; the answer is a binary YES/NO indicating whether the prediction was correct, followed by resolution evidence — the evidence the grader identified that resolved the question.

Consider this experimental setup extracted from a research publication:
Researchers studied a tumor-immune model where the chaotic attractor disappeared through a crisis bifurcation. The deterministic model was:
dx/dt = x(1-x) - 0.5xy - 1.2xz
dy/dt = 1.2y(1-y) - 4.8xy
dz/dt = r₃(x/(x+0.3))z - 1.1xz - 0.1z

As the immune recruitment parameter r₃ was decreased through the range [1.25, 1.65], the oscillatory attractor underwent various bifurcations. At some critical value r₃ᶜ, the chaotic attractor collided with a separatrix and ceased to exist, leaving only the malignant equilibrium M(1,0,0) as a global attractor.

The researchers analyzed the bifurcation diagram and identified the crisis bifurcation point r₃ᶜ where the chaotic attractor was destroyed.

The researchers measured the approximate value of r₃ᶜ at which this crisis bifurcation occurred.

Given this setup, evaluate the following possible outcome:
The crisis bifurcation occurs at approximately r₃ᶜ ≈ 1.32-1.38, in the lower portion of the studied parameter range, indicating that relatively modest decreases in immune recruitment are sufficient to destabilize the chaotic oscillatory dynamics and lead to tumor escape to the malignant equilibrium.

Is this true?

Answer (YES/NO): NO